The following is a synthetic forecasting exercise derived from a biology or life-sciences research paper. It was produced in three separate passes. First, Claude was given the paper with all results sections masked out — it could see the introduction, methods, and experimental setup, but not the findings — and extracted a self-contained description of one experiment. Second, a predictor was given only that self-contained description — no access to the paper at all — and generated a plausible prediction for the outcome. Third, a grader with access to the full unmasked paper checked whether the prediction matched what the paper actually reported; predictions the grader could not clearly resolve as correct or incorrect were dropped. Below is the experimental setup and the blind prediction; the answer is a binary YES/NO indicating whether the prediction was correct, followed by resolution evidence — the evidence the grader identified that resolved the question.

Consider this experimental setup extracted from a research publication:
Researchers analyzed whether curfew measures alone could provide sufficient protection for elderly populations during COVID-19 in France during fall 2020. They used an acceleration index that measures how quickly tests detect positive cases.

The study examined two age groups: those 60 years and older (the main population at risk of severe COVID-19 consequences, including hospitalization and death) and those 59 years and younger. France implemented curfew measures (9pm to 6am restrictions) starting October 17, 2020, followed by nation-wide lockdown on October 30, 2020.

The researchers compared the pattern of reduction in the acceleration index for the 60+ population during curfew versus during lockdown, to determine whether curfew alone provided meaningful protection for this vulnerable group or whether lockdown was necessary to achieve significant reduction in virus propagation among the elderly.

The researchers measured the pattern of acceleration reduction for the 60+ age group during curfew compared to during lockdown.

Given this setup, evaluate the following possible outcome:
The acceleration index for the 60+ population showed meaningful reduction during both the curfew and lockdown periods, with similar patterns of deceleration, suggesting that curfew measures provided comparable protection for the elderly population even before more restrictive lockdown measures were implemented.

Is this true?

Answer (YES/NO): YES